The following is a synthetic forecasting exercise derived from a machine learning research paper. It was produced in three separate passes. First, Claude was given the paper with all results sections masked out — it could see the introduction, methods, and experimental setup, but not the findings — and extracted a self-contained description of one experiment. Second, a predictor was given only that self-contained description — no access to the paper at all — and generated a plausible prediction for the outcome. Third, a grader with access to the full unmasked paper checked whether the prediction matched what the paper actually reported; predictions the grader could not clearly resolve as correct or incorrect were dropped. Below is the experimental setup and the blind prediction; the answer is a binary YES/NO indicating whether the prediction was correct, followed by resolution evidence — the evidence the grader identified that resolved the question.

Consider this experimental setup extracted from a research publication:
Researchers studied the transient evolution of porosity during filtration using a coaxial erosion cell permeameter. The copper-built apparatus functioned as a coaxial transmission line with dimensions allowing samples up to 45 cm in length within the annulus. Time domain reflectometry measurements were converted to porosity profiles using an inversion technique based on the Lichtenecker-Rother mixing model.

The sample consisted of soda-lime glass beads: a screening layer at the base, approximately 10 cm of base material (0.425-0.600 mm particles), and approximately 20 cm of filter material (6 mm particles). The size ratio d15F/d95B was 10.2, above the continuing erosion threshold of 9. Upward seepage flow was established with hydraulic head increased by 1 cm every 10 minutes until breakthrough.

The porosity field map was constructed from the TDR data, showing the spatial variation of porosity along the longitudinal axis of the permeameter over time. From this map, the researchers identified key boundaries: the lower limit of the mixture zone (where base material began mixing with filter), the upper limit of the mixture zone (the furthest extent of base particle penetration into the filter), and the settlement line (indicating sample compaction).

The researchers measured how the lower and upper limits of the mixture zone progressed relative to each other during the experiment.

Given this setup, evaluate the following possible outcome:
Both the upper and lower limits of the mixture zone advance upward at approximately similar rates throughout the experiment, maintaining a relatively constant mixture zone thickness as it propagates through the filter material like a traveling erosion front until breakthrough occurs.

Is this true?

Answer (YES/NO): NO